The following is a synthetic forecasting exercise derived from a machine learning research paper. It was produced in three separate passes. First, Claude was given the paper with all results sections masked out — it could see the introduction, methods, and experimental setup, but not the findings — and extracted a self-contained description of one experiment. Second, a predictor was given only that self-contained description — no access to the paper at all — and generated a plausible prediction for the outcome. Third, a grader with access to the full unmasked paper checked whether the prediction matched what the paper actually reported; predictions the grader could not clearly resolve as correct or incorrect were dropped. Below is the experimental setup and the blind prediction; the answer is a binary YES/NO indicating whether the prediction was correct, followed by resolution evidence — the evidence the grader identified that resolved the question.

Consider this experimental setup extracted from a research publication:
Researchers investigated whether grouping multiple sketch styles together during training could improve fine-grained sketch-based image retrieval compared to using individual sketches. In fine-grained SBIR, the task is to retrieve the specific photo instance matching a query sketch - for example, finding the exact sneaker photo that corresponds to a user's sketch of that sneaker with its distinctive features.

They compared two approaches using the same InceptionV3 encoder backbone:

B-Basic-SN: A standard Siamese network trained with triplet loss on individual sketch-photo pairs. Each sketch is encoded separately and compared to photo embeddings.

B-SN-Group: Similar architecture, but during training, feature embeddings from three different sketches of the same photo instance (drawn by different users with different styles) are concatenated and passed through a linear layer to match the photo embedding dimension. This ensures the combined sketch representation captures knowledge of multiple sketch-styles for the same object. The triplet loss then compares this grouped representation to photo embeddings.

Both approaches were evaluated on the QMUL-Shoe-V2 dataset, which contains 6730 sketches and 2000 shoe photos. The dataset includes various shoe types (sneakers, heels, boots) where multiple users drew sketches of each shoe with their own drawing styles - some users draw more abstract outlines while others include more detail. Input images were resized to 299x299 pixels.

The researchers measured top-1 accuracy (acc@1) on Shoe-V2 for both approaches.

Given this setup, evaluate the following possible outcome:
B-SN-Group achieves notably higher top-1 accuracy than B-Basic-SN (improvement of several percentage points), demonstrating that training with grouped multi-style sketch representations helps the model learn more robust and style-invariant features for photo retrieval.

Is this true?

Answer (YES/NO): NO